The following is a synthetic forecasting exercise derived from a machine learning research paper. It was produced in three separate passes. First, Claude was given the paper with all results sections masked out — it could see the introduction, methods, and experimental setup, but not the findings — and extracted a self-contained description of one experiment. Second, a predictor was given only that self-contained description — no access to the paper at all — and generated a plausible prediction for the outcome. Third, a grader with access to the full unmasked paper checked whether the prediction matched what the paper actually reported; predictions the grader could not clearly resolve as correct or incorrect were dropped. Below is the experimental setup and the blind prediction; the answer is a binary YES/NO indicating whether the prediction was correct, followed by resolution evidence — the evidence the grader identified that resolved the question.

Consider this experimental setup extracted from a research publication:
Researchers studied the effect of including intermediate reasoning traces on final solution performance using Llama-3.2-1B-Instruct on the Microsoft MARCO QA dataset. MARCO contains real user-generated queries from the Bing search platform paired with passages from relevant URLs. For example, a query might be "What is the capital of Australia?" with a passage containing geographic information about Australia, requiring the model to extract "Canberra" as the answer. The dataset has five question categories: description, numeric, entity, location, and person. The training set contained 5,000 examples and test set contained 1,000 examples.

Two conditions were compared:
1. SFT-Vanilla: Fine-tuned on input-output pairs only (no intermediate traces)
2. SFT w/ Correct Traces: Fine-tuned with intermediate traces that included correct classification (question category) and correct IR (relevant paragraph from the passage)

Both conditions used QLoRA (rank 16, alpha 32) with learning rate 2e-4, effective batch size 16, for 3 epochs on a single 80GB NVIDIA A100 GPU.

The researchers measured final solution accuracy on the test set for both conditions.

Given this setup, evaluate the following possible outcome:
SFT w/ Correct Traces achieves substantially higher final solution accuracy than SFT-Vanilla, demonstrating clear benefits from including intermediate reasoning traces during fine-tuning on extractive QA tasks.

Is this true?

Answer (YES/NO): NO